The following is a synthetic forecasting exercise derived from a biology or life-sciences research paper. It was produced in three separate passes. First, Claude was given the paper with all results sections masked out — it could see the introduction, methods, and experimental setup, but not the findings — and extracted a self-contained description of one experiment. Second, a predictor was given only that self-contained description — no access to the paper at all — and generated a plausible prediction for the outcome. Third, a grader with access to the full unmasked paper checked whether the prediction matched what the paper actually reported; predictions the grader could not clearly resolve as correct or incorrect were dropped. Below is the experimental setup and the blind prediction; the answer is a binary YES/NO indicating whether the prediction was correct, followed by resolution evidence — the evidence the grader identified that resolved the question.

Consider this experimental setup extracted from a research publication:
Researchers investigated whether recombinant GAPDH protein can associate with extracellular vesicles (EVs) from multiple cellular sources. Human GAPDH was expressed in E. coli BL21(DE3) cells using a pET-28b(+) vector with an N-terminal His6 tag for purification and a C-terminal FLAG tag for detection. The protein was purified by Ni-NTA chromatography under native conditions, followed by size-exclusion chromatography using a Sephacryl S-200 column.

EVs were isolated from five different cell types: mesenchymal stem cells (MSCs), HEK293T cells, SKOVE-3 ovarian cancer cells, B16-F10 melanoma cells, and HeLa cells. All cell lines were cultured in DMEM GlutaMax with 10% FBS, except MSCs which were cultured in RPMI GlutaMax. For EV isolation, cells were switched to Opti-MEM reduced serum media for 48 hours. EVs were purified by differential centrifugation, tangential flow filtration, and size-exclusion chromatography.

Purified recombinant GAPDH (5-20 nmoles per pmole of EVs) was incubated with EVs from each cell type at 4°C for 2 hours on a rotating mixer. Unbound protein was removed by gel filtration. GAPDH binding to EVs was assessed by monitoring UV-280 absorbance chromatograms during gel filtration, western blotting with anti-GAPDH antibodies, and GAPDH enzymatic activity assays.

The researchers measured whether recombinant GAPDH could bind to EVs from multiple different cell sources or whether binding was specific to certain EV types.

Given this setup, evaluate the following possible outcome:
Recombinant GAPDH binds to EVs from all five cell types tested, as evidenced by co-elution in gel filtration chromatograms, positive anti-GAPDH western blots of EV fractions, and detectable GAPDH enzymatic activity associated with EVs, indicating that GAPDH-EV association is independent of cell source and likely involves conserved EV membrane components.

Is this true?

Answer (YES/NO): YES